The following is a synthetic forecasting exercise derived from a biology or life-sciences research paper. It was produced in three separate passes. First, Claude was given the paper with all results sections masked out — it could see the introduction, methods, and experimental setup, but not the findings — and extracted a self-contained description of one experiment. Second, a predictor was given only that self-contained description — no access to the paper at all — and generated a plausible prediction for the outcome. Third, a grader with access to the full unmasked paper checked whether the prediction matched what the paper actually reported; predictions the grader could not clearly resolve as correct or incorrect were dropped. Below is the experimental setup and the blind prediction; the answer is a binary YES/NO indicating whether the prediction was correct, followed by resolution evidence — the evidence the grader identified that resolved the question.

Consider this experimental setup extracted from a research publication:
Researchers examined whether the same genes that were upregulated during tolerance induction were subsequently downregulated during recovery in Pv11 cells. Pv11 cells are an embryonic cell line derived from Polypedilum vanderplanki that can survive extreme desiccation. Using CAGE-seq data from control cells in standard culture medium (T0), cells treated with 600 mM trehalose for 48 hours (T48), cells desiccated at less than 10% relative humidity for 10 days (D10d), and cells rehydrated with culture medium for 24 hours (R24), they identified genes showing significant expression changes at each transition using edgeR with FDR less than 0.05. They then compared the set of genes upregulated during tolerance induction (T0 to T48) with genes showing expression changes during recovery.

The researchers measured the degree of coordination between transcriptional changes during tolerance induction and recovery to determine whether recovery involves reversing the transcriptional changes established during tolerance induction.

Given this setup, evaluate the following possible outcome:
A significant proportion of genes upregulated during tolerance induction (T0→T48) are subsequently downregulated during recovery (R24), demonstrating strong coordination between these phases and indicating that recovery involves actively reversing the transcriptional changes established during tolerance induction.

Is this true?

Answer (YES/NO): YES